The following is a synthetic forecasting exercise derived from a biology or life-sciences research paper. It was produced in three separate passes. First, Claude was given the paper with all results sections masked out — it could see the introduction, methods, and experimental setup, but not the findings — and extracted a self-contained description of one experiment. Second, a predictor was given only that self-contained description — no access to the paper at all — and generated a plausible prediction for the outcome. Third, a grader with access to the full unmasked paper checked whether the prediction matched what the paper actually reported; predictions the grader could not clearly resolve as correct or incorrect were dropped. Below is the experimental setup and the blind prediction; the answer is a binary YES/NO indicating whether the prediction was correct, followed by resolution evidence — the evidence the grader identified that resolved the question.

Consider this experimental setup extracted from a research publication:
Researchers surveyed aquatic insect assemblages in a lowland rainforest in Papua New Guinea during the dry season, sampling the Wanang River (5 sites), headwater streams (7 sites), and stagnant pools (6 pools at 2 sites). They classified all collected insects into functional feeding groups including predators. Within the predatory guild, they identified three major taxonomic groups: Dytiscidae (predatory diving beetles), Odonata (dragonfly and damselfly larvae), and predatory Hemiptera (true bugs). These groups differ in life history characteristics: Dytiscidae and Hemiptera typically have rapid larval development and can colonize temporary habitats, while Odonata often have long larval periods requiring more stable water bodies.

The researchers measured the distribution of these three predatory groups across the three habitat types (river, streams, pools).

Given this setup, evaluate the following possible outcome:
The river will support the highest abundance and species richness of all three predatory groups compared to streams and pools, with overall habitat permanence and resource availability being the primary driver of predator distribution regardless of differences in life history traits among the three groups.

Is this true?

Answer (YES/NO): NO